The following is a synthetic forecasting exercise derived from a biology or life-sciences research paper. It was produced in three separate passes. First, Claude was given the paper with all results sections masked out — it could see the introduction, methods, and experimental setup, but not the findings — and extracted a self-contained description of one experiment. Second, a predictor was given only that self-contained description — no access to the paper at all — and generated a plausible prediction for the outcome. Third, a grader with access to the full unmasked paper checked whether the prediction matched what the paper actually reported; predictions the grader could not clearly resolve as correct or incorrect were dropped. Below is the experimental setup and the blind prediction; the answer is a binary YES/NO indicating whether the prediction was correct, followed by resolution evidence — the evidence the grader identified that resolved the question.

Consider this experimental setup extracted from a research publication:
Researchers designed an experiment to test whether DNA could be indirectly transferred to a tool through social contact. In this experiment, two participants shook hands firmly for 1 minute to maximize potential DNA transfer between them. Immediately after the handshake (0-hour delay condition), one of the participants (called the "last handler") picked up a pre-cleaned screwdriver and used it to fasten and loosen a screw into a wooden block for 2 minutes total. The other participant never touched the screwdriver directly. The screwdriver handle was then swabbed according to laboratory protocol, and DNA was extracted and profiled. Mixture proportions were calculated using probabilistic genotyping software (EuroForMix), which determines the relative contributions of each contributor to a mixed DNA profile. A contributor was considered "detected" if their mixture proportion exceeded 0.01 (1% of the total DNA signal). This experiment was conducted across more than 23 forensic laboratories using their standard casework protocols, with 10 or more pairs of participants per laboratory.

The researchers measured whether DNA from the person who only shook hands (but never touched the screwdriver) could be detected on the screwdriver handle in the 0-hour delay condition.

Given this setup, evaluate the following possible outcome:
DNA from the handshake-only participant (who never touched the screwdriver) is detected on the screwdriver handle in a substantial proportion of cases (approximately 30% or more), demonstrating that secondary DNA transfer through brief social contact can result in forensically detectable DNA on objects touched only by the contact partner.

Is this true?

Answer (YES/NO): YES